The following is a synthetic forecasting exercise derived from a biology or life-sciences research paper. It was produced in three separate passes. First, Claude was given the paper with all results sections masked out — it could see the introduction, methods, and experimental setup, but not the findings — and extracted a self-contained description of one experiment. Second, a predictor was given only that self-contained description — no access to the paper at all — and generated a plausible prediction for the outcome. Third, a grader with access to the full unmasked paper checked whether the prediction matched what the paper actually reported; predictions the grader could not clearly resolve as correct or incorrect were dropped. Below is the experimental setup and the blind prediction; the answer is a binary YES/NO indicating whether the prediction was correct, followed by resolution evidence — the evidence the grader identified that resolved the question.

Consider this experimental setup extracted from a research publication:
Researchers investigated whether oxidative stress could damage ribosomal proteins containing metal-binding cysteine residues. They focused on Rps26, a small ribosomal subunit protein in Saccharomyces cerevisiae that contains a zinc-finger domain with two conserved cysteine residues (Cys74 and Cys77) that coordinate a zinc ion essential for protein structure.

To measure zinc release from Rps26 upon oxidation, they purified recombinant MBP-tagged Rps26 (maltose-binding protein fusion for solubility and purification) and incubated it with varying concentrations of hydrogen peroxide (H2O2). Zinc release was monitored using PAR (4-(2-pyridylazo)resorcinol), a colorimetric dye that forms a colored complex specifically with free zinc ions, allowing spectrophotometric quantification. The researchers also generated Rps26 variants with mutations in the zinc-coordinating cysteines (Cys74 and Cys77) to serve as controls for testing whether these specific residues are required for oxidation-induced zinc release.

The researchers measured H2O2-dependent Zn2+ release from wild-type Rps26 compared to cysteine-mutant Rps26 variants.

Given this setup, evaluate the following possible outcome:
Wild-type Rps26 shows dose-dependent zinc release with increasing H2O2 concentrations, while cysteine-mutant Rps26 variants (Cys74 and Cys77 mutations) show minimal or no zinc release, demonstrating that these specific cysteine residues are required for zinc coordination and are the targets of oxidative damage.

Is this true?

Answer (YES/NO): YES